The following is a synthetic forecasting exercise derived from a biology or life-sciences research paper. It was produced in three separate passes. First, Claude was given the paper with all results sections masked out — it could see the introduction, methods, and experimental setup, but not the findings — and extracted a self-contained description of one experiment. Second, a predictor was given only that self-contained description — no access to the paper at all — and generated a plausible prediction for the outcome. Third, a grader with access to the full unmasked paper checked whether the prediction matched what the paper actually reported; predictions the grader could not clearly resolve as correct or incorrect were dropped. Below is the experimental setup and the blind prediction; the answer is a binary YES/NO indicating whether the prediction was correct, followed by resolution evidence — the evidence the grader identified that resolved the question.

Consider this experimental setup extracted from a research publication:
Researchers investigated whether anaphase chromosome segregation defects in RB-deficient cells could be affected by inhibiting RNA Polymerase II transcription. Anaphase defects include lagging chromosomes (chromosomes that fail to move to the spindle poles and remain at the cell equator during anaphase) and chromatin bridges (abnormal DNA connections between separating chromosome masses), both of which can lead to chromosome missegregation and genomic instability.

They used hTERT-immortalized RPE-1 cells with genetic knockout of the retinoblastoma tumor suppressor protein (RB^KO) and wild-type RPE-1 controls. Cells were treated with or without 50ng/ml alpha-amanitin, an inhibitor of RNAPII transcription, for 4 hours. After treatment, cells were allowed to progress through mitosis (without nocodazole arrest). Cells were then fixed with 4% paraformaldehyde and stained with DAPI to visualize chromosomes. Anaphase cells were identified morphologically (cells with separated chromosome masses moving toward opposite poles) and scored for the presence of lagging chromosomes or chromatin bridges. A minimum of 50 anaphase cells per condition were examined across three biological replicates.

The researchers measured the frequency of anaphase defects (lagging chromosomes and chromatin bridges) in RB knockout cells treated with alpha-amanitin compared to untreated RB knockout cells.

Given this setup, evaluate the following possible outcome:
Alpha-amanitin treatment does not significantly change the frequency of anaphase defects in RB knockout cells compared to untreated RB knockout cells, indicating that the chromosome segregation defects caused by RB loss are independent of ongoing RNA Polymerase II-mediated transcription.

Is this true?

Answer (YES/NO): NO